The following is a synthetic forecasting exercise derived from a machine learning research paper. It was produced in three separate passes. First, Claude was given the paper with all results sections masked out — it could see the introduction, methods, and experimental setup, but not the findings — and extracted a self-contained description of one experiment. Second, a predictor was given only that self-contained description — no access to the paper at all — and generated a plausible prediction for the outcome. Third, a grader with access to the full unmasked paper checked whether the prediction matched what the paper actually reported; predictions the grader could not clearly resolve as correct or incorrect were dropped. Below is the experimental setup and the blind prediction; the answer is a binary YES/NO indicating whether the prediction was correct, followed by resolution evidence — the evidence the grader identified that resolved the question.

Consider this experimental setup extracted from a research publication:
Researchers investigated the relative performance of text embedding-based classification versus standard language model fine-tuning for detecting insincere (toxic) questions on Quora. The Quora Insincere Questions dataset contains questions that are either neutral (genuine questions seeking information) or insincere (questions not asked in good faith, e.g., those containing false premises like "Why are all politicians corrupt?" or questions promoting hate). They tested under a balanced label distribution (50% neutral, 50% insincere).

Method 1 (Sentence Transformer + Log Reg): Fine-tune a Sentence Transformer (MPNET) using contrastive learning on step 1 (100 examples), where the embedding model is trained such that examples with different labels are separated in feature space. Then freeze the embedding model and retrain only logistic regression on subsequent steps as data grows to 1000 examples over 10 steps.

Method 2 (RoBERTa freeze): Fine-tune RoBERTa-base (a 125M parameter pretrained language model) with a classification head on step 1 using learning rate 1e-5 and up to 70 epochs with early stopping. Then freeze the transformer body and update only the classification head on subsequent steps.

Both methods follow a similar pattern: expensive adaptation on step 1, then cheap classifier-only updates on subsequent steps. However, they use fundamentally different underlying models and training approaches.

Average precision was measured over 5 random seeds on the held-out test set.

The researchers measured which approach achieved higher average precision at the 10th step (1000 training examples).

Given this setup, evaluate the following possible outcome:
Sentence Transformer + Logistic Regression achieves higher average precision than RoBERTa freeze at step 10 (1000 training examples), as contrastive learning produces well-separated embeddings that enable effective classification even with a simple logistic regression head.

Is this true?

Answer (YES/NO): YES